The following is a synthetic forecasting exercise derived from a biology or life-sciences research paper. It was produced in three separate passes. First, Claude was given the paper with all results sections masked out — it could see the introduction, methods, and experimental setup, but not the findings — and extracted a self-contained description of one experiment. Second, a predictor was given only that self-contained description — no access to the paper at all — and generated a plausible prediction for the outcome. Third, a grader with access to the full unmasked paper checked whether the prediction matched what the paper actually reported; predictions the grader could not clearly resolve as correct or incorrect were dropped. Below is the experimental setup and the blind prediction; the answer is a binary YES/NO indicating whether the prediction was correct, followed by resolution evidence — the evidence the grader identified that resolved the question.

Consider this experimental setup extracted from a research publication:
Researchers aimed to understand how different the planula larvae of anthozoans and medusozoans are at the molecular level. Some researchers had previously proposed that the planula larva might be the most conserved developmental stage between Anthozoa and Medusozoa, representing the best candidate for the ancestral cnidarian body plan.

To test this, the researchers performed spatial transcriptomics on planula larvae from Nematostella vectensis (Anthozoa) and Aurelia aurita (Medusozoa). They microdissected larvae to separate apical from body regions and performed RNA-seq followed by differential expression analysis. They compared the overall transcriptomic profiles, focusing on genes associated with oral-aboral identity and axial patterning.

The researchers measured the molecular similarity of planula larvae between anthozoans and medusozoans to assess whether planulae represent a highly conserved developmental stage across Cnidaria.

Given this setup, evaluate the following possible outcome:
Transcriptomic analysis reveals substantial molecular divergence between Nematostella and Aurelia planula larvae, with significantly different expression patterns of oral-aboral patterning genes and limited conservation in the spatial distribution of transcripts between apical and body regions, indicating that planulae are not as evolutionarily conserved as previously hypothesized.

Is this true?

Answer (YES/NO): YES